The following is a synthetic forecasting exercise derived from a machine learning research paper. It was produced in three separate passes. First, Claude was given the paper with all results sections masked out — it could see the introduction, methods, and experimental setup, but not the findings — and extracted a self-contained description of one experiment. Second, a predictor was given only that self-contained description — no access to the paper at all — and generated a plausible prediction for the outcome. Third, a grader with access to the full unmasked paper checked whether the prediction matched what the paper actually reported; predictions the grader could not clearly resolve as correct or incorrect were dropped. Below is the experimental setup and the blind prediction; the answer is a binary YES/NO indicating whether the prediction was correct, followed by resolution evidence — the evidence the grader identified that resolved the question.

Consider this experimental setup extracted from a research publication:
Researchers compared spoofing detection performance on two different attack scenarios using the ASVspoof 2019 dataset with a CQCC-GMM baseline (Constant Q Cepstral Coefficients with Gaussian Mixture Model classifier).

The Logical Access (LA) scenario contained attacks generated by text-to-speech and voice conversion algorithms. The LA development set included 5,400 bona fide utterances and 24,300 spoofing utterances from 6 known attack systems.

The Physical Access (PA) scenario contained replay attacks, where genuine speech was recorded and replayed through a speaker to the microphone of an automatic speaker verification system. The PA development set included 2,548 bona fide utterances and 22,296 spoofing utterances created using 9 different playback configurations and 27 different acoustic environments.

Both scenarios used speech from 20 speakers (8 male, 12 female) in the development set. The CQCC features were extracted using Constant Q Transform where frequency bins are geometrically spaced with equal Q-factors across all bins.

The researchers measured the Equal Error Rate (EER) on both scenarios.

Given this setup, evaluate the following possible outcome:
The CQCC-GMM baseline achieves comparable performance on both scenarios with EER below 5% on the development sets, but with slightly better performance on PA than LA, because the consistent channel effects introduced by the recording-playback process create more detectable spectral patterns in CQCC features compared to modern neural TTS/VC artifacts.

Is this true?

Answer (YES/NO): NO